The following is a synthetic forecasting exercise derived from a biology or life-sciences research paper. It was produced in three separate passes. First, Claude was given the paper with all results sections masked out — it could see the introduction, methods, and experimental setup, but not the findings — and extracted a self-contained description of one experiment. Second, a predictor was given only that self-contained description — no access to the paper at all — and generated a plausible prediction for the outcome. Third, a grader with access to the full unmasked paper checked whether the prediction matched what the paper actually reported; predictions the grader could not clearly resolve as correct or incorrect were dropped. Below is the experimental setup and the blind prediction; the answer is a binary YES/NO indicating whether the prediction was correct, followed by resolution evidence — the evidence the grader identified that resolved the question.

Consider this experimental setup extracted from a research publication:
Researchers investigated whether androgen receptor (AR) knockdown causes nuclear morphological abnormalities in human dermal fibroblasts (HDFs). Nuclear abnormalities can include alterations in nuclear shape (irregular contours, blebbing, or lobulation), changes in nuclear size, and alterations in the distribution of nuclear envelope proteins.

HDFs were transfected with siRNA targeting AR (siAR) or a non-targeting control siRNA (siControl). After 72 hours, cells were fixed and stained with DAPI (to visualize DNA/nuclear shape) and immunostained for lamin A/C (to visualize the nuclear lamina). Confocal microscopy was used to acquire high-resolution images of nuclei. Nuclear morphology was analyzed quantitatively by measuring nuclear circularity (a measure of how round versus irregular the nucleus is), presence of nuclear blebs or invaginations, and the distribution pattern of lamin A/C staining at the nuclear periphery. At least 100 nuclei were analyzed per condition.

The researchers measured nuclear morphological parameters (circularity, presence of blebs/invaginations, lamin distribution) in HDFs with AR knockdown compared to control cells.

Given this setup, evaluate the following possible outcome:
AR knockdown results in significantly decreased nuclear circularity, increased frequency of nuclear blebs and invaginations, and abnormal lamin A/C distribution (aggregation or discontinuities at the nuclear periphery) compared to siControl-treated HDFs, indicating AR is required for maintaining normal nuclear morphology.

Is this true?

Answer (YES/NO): NO